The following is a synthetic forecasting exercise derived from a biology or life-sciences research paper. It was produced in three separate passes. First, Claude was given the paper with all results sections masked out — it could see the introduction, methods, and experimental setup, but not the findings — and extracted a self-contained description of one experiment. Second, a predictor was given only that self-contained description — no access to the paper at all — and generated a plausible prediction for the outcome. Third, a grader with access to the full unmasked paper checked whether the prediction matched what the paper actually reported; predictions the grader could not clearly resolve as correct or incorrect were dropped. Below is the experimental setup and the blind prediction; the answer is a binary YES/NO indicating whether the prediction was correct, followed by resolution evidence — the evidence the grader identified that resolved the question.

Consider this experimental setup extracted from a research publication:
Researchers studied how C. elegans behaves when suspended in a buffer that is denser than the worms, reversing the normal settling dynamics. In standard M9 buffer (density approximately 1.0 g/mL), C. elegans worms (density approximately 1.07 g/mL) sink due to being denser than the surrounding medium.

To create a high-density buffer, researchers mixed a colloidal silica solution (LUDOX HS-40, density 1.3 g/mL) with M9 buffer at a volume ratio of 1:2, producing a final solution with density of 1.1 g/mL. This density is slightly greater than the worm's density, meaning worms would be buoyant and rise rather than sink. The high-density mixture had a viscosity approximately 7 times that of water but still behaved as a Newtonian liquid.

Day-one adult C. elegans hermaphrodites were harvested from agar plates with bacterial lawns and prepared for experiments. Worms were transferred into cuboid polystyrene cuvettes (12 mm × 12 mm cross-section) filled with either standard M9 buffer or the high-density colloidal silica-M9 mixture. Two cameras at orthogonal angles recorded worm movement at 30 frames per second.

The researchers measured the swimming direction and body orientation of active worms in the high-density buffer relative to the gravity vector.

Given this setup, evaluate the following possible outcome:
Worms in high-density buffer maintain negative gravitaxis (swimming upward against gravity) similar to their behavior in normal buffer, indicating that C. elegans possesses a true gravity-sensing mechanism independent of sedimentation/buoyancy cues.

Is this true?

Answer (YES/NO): NO